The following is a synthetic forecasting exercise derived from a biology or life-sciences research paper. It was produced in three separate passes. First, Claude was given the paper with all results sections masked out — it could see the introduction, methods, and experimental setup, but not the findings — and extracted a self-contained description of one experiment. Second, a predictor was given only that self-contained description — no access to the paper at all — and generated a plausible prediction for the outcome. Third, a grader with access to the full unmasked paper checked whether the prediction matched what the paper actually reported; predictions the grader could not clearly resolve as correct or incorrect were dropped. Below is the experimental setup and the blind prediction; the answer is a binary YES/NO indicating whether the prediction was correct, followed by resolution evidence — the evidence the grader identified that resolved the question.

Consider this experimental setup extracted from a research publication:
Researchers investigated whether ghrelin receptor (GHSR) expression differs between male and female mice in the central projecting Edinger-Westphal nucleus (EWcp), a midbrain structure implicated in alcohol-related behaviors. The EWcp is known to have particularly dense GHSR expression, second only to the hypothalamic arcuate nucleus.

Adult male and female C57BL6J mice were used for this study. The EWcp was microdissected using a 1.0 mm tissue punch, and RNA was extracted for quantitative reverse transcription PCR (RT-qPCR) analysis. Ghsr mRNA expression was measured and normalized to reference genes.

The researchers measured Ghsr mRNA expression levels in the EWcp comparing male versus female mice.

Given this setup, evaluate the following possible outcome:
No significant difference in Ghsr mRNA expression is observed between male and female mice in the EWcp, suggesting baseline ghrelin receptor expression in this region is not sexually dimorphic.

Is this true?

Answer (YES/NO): YES